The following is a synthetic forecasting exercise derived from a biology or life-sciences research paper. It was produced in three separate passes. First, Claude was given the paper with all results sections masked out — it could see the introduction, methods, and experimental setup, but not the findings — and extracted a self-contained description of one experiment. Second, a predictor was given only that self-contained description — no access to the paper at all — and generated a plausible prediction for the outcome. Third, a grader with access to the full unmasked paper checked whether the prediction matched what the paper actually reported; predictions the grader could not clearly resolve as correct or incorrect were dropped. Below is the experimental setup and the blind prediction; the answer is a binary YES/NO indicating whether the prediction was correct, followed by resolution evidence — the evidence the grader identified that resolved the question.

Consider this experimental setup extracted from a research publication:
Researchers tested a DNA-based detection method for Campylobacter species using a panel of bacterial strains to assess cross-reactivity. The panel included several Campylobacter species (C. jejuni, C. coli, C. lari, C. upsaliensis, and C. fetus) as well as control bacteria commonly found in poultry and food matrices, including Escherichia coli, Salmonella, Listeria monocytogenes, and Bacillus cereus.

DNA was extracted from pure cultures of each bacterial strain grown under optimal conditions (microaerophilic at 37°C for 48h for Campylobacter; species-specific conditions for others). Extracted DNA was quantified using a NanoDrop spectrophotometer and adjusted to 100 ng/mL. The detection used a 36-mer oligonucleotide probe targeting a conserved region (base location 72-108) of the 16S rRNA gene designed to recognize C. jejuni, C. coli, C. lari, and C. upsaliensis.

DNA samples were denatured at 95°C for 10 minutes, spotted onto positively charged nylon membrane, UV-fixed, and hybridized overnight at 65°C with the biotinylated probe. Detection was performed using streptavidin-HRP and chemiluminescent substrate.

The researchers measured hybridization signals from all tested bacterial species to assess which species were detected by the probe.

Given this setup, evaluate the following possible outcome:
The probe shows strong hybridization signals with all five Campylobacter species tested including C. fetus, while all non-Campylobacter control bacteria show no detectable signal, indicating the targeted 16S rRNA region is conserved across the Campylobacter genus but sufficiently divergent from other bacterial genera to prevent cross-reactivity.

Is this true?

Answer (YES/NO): NO